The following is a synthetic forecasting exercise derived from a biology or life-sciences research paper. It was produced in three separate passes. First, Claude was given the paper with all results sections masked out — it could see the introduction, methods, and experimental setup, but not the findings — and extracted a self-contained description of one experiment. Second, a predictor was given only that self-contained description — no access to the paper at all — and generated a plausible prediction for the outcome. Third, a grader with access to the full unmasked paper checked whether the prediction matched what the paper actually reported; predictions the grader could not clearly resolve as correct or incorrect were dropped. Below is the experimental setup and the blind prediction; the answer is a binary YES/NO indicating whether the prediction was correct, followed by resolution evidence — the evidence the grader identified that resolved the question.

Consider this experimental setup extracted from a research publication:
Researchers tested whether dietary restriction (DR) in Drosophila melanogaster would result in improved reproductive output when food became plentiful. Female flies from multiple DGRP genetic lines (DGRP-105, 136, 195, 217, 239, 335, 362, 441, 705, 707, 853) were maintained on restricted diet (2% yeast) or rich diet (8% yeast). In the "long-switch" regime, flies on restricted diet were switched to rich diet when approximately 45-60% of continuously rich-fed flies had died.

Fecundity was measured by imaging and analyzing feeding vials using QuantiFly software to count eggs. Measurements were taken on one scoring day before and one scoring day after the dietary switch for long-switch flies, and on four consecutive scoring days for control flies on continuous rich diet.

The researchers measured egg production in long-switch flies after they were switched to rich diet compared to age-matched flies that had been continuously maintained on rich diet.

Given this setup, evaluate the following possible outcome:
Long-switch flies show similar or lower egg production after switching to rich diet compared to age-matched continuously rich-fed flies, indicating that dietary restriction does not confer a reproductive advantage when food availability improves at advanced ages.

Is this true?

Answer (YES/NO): YES